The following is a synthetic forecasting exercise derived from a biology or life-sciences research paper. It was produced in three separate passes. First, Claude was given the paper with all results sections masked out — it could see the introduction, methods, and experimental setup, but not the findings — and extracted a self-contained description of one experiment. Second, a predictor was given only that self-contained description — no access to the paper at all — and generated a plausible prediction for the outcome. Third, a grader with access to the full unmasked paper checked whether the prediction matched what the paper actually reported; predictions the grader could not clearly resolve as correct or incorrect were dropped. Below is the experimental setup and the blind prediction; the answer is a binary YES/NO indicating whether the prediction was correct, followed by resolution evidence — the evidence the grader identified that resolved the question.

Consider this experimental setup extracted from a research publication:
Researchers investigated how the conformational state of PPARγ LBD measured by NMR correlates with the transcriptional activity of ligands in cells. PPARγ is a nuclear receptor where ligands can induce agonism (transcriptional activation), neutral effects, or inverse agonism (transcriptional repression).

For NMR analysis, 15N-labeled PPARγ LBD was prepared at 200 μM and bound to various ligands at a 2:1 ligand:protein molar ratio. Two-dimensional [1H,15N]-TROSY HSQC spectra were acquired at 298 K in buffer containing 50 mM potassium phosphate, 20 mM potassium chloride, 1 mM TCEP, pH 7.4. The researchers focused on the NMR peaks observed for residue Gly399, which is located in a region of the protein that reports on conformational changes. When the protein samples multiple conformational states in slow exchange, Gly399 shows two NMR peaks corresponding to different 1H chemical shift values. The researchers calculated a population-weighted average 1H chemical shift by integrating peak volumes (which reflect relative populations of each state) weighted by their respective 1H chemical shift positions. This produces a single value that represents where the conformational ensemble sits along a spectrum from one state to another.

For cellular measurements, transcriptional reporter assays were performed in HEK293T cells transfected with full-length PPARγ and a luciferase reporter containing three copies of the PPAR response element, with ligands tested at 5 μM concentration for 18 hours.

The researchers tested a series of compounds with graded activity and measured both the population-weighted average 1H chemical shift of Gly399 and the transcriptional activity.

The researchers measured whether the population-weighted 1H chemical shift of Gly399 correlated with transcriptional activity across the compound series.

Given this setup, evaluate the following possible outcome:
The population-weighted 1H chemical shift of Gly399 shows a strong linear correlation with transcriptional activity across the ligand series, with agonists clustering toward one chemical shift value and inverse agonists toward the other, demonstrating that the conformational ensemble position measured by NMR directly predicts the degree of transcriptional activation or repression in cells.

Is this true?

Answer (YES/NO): YES